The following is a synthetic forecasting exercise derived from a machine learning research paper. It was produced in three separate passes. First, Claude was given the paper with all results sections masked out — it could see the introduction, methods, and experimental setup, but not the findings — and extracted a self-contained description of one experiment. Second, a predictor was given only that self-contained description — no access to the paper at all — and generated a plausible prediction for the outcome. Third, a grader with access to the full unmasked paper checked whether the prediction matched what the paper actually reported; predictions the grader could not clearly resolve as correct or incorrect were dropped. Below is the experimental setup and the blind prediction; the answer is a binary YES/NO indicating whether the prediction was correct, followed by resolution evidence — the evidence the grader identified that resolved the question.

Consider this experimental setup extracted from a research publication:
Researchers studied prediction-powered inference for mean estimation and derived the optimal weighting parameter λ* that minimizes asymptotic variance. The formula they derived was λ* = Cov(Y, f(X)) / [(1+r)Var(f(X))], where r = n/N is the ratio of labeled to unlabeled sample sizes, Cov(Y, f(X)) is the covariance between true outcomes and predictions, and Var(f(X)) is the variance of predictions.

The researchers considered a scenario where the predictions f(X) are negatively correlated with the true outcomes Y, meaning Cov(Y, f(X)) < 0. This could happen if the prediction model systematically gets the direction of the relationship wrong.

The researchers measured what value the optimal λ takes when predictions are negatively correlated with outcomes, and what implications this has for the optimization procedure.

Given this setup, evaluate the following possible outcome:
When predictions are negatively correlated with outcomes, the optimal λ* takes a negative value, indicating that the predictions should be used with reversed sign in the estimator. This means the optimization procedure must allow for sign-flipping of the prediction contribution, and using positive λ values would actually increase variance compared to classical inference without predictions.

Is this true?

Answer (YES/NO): NO